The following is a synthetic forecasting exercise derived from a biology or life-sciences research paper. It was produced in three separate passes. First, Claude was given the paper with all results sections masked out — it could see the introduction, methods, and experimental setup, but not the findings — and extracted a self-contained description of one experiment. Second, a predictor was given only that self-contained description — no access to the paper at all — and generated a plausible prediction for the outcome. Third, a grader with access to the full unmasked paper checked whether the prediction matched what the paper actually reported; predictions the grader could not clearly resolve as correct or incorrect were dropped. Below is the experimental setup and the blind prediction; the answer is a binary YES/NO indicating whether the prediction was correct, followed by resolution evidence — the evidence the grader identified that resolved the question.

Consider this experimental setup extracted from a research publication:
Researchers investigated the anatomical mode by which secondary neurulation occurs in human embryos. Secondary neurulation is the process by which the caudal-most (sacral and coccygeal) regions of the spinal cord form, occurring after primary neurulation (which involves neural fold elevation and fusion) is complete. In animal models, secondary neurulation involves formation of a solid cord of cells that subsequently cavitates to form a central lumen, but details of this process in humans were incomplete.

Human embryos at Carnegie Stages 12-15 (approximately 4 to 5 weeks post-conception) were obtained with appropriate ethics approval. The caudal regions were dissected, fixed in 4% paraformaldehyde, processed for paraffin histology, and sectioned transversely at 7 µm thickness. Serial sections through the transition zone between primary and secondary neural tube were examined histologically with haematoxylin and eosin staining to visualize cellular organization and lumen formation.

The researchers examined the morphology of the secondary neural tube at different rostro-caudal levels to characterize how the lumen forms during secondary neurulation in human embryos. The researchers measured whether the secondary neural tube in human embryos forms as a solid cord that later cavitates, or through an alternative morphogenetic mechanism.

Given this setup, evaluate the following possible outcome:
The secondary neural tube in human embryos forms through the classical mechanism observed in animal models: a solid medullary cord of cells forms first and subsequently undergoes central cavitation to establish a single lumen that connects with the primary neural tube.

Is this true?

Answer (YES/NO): NO